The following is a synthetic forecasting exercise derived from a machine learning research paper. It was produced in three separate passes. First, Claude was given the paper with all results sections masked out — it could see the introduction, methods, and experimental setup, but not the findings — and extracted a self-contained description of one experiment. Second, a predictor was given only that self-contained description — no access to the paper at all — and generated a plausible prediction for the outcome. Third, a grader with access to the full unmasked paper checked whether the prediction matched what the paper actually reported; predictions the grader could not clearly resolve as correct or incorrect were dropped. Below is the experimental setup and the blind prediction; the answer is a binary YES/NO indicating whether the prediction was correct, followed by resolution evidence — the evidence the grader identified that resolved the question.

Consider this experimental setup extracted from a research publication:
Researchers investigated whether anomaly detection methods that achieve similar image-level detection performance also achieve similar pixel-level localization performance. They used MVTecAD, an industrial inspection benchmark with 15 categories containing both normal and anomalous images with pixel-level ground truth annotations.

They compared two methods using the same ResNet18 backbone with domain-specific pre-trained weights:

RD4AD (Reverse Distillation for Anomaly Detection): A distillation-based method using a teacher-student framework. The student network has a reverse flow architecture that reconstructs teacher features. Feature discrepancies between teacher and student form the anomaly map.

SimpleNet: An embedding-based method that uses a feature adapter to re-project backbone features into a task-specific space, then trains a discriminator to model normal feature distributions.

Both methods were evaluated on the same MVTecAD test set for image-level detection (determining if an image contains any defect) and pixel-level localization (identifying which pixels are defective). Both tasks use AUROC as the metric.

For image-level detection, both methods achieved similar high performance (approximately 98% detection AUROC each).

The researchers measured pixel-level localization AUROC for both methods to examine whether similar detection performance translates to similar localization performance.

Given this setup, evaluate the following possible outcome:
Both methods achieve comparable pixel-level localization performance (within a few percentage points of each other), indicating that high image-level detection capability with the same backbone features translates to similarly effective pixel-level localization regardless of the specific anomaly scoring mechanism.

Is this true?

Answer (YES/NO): NO